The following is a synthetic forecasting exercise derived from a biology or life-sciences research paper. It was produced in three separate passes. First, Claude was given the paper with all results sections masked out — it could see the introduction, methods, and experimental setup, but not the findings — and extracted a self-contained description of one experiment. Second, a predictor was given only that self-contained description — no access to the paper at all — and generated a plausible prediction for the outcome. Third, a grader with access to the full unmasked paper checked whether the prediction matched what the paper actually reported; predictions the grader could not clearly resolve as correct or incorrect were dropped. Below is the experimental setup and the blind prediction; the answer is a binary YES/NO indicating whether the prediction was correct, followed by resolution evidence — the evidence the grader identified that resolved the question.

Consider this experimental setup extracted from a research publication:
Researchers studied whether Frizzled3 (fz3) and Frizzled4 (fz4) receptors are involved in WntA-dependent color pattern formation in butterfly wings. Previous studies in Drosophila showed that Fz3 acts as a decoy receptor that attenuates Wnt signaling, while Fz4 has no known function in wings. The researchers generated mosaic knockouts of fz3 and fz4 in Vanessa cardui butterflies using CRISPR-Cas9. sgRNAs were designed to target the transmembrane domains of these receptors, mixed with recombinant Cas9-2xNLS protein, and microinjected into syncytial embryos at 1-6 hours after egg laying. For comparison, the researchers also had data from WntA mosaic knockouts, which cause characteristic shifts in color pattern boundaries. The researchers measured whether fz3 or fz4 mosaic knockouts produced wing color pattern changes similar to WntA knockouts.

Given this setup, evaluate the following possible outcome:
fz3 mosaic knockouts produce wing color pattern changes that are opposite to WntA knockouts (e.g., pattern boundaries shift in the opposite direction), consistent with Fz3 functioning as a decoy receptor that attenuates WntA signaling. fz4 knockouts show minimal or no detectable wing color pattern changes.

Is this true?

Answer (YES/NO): NO